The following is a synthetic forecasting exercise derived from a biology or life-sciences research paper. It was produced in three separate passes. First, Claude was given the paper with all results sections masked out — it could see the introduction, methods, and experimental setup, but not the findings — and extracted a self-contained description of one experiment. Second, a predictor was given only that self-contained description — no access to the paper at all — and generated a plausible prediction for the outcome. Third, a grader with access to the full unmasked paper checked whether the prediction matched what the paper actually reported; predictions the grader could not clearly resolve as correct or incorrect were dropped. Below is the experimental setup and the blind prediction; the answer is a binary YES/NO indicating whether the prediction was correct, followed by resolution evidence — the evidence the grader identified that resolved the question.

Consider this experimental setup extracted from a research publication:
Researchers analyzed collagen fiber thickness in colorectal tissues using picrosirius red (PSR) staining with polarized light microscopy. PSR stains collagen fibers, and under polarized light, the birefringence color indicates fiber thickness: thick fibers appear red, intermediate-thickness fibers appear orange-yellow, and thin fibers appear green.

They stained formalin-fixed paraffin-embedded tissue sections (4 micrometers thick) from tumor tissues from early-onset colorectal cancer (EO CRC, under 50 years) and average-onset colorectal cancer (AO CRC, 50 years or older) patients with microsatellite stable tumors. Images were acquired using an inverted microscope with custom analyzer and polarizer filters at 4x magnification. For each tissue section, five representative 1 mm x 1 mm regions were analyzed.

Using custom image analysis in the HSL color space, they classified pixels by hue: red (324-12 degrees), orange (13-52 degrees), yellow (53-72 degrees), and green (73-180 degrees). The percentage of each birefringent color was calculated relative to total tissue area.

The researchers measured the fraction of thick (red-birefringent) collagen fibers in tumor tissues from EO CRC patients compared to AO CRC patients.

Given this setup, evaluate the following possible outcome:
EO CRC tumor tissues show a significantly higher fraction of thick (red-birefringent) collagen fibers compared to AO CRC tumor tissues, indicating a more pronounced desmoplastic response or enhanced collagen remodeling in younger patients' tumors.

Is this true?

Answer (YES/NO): YES